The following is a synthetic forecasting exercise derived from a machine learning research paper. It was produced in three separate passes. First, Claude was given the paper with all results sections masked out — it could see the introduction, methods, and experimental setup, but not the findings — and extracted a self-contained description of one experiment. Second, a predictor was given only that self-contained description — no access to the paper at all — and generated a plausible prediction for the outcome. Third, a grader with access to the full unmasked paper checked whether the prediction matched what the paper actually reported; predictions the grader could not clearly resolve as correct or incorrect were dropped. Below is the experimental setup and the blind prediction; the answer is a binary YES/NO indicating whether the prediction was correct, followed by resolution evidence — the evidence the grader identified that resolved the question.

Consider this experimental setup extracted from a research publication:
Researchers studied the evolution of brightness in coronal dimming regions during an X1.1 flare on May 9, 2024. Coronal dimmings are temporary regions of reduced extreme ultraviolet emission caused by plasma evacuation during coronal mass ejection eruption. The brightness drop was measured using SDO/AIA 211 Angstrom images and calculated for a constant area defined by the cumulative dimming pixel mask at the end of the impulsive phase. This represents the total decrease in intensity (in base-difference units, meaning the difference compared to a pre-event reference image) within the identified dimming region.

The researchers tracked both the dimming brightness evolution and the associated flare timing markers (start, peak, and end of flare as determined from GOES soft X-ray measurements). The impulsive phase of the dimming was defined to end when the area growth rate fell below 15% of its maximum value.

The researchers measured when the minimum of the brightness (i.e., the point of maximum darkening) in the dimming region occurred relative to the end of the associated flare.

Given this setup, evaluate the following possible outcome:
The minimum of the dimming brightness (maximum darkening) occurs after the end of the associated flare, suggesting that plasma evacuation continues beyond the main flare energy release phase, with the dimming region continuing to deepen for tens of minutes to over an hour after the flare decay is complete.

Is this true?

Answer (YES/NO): YES